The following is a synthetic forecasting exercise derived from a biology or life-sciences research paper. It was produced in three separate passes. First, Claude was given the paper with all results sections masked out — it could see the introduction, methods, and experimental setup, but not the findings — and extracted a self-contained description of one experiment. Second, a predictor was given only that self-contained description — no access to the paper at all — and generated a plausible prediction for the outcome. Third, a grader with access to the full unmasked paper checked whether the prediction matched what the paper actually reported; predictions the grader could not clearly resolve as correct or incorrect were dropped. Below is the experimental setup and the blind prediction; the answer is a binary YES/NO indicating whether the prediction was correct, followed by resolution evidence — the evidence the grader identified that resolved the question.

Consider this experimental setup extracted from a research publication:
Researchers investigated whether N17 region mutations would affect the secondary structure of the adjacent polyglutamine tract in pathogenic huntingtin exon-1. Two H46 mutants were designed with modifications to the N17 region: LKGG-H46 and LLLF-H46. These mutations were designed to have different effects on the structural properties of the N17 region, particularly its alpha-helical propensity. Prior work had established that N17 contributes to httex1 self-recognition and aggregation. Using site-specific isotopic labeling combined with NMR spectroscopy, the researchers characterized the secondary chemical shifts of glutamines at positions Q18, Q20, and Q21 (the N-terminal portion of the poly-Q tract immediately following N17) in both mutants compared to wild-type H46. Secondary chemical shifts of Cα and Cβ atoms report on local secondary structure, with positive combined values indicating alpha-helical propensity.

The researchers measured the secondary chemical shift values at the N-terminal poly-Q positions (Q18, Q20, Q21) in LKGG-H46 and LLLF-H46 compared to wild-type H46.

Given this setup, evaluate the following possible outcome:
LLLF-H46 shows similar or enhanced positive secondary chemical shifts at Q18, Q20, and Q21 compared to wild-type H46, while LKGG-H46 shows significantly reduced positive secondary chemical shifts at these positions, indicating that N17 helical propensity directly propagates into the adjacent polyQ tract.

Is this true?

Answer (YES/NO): YES